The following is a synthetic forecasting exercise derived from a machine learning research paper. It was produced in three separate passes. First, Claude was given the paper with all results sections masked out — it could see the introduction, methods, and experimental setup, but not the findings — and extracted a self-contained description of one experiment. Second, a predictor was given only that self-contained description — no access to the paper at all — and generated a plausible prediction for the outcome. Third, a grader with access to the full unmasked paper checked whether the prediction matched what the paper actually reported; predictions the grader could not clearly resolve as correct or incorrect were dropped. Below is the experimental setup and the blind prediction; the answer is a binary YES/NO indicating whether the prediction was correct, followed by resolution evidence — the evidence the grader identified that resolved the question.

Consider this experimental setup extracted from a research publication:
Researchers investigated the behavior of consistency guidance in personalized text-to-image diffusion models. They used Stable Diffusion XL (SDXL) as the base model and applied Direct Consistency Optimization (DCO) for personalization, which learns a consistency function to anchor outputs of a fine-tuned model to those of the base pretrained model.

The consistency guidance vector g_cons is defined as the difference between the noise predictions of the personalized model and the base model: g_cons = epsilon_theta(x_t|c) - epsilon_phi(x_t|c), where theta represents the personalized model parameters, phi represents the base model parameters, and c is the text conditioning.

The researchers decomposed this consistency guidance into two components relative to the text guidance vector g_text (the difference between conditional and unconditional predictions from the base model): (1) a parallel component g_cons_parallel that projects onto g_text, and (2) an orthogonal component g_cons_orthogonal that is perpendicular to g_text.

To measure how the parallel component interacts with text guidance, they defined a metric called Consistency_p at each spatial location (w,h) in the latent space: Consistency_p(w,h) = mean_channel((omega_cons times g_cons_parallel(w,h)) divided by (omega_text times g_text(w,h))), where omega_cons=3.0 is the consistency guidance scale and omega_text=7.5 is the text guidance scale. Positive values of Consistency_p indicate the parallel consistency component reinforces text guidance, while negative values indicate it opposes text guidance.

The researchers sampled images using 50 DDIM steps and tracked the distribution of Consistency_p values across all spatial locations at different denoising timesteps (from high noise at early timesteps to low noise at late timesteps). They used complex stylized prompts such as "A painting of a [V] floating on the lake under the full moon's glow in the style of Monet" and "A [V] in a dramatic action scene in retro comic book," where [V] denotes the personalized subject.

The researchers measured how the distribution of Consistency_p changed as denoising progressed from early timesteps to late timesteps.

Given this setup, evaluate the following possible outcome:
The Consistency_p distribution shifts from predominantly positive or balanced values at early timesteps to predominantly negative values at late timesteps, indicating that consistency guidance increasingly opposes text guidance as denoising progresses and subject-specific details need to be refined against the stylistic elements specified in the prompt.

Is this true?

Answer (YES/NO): YES